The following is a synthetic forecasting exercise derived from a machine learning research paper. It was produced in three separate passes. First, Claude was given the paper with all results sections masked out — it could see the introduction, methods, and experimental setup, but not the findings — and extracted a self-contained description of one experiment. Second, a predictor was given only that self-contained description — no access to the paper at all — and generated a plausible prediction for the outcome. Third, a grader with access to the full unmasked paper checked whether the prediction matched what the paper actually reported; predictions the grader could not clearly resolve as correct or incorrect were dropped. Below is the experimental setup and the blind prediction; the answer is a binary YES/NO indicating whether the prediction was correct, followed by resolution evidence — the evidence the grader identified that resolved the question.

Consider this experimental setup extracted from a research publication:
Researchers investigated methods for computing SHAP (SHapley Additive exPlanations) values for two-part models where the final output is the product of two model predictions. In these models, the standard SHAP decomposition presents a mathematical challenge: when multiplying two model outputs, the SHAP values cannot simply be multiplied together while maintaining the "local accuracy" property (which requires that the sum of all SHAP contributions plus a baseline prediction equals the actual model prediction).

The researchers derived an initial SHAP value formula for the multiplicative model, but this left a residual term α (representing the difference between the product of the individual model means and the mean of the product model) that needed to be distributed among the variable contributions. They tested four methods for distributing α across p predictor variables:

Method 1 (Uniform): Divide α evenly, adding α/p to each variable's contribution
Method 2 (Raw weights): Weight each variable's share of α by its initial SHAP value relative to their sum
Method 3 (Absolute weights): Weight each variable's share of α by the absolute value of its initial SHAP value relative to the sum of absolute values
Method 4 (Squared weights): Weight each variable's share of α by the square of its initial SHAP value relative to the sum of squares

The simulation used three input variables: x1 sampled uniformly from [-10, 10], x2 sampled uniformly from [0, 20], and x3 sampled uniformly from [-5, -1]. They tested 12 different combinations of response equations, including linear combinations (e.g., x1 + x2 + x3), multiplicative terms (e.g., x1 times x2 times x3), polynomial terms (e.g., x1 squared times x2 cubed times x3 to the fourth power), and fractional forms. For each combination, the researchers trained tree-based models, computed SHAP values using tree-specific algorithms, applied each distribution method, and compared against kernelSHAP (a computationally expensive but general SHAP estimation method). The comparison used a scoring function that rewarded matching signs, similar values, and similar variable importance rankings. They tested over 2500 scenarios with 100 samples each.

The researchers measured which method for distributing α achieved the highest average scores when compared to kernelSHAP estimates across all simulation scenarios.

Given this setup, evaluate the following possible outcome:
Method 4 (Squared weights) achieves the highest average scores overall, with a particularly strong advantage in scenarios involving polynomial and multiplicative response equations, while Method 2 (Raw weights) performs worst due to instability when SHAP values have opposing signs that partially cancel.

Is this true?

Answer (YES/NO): NO